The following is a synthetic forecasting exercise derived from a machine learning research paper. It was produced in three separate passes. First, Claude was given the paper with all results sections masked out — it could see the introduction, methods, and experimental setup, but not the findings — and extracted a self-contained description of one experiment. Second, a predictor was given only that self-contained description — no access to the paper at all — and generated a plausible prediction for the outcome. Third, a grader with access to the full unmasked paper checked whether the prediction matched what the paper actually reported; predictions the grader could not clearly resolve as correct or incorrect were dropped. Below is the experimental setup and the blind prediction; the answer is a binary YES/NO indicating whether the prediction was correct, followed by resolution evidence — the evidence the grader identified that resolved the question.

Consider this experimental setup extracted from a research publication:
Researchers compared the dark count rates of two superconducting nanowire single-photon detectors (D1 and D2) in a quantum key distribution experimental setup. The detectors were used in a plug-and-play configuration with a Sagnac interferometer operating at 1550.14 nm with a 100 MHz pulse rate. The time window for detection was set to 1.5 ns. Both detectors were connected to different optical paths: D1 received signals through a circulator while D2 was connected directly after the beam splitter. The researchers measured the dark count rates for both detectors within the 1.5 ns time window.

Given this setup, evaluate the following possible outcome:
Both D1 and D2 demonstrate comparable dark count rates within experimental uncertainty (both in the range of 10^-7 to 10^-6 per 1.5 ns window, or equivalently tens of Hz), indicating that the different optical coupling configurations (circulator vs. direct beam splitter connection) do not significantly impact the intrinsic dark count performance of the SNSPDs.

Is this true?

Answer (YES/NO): NO